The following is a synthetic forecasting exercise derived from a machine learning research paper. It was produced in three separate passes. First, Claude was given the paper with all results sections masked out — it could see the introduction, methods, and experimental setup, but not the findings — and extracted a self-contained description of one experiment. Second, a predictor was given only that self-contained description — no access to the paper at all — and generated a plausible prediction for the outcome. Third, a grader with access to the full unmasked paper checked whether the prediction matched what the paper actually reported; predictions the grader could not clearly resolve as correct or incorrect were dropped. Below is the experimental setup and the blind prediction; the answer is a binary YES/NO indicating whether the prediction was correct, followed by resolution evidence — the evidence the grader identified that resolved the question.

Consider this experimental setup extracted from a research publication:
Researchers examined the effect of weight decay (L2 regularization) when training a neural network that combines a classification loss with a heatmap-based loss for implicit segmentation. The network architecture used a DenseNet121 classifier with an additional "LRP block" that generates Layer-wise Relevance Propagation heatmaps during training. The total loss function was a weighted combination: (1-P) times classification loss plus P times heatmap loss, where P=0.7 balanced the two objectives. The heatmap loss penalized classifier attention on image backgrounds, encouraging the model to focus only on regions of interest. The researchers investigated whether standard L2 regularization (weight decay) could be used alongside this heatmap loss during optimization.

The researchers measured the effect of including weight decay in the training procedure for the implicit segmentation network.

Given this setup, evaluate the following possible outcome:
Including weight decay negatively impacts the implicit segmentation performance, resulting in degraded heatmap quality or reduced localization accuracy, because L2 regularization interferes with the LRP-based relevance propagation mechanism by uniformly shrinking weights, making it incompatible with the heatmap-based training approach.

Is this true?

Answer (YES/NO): NO